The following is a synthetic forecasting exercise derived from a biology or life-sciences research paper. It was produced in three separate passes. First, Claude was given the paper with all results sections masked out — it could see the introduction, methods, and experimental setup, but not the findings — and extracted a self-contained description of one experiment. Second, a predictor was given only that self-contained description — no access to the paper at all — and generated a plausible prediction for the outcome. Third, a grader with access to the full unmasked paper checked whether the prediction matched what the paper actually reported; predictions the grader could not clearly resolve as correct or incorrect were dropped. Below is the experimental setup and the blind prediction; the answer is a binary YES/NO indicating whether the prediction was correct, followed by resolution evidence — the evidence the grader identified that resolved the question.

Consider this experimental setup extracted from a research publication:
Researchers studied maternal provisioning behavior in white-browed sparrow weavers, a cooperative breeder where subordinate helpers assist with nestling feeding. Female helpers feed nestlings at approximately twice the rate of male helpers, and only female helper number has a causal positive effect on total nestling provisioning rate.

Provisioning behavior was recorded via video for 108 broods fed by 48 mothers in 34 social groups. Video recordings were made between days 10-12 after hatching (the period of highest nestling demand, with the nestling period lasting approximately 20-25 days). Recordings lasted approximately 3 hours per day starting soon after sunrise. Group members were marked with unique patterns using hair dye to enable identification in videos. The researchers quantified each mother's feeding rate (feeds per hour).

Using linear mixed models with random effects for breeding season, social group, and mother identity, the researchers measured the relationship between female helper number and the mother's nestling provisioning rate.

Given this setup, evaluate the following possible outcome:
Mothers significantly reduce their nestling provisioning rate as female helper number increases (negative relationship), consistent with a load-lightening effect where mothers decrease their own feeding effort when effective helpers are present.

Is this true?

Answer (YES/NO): YES